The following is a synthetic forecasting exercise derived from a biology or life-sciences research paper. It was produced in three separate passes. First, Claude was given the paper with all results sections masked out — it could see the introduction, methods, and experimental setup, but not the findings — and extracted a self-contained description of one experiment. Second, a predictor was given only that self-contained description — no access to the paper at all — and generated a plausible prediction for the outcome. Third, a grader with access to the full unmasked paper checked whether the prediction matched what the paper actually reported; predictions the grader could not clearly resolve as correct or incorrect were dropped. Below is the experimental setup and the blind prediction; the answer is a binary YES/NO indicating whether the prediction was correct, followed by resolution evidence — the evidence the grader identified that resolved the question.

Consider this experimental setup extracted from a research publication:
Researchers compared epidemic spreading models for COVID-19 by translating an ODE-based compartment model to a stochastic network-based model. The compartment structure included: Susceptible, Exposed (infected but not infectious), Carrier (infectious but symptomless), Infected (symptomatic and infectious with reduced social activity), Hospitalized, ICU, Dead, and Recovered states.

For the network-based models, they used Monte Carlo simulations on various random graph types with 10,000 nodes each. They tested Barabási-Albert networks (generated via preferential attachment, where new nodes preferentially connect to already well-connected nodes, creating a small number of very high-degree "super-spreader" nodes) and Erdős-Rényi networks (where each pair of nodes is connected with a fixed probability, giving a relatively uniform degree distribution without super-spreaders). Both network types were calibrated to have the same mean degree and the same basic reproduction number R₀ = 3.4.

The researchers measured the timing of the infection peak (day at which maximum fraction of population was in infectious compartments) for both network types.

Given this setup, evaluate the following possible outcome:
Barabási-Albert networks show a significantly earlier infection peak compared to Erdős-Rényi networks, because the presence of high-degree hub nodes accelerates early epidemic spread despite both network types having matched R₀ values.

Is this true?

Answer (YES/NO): YES